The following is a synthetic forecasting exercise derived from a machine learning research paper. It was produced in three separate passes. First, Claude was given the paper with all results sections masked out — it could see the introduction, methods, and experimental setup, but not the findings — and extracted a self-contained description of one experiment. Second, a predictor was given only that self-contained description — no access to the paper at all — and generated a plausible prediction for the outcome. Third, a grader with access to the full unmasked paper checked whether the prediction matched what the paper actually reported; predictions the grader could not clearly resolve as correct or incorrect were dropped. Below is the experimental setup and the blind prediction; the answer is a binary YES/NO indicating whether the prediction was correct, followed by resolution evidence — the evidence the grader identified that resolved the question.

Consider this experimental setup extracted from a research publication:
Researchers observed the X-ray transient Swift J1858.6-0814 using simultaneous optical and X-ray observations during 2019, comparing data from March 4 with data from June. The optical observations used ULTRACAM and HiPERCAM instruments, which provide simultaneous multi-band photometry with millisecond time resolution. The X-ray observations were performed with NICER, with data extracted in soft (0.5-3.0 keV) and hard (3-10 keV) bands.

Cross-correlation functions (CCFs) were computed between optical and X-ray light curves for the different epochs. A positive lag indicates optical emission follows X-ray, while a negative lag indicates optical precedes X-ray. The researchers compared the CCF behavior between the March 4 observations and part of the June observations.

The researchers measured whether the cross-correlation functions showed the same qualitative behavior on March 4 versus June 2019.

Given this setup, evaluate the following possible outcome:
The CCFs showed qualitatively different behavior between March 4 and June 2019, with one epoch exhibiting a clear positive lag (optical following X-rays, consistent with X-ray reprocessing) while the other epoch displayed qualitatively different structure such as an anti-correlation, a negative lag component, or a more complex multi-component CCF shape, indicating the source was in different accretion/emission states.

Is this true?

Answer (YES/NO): YES